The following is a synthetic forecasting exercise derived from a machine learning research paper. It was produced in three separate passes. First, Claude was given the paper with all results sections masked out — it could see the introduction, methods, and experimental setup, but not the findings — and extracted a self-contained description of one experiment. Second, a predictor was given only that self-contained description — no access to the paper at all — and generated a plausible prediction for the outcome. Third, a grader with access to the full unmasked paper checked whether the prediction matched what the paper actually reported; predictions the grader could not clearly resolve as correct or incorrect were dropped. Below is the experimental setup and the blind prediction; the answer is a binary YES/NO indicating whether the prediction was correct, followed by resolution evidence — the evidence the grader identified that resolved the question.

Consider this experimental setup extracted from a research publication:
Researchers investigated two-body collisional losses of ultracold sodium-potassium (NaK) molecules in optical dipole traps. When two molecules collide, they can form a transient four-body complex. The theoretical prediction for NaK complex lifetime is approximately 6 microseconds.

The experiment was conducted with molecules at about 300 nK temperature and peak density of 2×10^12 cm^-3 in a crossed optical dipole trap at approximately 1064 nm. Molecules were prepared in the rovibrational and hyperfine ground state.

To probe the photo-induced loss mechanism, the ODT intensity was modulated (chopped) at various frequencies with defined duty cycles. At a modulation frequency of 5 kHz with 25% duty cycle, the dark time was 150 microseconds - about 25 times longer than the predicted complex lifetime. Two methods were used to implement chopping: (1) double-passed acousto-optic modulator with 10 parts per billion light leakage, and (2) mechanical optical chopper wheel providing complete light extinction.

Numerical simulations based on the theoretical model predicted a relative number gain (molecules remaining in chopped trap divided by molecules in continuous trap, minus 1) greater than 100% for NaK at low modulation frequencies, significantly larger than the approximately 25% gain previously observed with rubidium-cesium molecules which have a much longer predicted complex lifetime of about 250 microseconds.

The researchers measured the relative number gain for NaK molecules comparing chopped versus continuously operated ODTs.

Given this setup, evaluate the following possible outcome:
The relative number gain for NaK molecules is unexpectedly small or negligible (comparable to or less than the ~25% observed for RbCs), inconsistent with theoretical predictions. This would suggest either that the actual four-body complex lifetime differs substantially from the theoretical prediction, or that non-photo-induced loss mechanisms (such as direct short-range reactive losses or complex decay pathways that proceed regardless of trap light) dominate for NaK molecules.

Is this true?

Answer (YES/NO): YES